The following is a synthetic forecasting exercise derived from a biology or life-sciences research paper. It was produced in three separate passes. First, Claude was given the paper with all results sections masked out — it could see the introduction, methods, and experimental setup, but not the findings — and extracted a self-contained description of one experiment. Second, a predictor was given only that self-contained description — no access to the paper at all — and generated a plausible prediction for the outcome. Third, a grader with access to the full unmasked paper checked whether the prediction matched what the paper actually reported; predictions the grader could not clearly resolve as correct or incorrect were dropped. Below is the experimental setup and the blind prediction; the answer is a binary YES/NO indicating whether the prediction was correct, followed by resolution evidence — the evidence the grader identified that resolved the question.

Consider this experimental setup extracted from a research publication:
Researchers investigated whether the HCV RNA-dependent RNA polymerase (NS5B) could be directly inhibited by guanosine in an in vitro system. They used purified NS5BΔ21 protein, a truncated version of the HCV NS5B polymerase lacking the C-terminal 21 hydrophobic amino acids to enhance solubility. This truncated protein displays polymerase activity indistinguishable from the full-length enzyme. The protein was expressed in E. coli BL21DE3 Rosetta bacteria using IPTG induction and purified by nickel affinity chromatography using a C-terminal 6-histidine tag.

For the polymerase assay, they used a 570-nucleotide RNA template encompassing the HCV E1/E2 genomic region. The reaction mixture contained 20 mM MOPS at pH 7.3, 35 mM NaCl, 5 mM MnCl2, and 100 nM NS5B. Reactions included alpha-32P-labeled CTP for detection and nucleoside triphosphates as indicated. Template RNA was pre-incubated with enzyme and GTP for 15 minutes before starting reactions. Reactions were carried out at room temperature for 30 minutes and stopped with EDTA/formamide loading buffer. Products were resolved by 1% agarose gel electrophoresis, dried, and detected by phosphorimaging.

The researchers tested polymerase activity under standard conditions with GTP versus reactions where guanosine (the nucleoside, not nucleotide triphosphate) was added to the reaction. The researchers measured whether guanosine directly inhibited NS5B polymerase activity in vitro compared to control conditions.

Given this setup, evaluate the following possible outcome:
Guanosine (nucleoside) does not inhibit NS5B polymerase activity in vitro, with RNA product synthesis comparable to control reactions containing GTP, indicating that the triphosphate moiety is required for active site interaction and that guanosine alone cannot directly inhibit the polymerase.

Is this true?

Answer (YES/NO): YES